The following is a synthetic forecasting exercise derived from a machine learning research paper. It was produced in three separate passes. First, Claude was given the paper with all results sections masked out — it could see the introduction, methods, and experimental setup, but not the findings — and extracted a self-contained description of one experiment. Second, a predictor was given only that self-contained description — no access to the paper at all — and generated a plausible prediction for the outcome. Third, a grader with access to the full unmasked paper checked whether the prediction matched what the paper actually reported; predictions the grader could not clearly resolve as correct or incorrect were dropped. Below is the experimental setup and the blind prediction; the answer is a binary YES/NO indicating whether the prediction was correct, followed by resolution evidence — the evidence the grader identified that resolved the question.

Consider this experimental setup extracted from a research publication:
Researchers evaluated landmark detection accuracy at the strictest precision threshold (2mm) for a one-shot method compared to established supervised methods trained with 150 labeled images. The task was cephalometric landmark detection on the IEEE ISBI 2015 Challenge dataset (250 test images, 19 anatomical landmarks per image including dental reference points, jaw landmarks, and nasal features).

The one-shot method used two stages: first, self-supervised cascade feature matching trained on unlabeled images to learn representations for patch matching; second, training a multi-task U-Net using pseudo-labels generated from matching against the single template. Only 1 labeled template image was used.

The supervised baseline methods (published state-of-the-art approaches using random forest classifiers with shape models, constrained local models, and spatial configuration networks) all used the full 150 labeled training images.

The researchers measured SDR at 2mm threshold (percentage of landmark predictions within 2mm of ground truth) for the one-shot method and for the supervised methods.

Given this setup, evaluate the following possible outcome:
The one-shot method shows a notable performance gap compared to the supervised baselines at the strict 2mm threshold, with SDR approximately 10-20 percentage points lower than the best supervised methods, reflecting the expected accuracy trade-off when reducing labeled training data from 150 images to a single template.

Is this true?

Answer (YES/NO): NO